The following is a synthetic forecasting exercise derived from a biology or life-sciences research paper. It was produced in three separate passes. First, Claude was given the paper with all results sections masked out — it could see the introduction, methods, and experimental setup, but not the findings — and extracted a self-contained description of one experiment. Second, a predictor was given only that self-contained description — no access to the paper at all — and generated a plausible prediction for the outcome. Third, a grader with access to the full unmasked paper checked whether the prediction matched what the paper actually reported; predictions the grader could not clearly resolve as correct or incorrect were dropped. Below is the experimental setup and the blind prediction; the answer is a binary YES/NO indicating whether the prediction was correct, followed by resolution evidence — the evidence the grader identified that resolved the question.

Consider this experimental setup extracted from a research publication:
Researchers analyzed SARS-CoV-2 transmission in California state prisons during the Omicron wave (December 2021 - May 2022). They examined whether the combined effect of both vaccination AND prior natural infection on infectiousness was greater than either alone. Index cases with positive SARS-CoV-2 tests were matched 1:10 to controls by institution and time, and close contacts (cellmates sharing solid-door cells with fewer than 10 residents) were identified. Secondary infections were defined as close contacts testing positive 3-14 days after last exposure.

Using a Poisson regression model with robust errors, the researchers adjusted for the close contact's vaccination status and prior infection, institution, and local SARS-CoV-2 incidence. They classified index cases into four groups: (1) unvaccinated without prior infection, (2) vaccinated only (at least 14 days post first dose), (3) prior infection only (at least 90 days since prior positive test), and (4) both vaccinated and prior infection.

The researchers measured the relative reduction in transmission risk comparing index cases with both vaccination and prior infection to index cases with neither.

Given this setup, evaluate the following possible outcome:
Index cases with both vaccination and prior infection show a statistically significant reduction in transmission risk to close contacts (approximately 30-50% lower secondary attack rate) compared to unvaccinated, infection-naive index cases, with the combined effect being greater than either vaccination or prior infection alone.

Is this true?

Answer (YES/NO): YES